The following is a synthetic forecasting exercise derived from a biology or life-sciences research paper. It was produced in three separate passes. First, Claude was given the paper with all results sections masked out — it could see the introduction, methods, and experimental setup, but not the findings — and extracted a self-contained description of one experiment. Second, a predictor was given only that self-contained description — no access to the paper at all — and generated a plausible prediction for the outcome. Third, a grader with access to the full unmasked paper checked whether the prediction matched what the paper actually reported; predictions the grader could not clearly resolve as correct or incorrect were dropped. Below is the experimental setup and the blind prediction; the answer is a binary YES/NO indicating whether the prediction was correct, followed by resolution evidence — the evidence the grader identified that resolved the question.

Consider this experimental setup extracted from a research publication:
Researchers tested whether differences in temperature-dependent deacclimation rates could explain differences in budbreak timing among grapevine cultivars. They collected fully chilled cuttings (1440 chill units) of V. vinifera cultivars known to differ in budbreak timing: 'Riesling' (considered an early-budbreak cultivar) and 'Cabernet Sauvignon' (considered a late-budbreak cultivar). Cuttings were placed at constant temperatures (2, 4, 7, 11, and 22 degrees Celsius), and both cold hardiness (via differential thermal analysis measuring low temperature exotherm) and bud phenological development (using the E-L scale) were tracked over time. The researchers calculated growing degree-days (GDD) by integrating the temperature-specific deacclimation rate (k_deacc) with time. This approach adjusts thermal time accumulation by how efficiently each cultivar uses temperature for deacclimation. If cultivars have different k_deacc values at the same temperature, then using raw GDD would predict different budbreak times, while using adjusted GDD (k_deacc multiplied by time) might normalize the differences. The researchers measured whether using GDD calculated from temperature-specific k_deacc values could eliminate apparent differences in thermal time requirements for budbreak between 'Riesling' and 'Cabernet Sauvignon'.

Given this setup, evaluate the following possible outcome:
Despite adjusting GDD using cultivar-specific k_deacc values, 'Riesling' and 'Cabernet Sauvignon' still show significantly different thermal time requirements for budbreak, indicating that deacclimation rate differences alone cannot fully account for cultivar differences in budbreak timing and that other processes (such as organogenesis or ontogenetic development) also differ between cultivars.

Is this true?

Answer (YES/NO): NO